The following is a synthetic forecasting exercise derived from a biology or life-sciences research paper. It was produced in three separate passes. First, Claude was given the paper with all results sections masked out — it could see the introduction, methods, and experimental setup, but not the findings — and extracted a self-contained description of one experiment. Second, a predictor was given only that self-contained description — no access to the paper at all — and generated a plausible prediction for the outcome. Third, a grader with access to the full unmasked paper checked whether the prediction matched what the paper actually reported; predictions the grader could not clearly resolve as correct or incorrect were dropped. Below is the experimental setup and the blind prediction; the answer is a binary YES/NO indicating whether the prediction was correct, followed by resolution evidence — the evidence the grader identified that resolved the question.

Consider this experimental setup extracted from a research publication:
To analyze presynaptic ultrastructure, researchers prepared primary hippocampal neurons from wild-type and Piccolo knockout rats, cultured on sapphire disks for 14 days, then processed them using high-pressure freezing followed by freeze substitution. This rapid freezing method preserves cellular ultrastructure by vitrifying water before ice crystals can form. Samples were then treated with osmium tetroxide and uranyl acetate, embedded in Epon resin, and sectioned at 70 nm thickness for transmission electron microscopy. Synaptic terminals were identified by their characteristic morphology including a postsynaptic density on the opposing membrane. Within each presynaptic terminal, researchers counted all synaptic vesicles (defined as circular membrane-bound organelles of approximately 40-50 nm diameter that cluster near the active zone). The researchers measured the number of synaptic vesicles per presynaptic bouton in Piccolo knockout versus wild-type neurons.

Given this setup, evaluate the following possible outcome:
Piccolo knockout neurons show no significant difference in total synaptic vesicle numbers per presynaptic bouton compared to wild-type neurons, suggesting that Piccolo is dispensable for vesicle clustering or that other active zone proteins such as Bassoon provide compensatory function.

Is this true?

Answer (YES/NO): NO